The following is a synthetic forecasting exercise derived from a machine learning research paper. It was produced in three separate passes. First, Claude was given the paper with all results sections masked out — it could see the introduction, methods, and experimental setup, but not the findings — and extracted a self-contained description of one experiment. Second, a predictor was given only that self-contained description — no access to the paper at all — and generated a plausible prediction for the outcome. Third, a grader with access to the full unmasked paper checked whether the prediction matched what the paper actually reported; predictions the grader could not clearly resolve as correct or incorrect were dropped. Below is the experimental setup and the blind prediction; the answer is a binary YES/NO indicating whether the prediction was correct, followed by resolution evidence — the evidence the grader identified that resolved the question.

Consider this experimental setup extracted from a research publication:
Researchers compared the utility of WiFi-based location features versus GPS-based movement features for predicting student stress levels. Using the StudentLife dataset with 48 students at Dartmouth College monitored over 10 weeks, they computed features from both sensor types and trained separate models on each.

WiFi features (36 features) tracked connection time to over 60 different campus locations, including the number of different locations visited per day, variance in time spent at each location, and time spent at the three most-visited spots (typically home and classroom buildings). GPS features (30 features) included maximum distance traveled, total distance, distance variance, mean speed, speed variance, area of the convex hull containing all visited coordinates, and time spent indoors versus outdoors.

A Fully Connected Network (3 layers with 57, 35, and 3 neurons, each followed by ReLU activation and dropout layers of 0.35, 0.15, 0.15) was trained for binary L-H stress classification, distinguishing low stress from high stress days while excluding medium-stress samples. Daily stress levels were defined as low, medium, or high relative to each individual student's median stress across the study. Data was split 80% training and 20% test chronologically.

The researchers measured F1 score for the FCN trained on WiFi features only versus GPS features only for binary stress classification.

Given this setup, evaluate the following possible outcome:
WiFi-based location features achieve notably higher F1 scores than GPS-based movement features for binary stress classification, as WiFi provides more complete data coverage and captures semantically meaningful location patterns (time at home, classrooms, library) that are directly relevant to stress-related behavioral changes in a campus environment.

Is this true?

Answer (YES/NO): YES